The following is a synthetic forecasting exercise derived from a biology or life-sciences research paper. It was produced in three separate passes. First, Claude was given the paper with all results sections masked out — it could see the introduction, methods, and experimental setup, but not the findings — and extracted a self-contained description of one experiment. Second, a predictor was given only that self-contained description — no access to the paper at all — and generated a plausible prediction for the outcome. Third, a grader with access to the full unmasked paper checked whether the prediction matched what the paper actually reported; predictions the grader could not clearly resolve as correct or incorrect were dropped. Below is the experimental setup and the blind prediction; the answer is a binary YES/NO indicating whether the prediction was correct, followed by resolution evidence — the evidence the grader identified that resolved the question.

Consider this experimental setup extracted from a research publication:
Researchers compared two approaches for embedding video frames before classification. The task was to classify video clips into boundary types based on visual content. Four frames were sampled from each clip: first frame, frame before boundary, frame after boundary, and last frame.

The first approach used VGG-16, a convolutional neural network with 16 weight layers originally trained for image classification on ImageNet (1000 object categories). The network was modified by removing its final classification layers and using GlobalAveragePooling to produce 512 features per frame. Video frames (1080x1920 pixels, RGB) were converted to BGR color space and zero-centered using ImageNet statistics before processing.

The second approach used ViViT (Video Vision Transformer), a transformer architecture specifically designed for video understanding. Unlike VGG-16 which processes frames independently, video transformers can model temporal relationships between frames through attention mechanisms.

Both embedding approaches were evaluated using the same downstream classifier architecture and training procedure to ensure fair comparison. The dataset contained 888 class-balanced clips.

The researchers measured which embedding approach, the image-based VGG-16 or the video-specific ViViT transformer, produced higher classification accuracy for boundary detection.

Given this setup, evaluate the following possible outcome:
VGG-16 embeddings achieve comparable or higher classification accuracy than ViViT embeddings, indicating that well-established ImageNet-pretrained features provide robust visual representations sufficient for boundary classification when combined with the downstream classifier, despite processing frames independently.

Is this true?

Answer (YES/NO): YES